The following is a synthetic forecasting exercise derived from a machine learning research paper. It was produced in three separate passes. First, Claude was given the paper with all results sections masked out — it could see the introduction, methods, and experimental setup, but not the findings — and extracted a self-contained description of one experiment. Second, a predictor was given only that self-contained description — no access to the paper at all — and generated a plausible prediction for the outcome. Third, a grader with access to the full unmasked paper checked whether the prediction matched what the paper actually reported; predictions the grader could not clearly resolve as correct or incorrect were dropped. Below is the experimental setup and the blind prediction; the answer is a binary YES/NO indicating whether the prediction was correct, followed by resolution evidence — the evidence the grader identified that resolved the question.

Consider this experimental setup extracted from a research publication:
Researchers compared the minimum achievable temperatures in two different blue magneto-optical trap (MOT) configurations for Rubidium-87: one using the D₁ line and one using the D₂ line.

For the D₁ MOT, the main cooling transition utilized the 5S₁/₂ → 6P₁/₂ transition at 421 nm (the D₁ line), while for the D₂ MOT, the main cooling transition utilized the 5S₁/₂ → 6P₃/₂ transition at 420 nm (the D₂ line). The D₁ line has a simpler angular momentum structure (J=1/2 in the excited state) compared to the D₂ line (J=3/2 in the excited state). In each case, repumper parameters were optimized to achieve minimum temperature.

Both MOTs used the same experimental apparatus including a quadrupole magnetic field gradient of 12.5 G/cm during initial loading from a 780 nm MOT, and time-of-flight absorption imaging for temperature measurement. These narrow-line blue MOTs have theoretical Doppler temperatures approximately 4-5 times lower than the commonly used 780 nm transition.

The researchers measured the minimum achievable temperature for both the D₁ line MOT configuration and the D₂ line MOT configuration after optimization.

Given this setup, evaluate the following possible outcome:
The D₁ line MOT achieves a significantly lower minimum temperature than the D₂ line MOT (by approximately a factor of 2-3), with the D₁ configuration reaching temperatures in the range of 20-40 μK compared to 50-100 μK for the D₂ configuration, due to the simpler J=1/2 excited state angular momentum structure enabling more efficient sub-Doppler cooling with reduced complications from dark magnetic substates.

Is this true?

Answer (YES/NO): NO